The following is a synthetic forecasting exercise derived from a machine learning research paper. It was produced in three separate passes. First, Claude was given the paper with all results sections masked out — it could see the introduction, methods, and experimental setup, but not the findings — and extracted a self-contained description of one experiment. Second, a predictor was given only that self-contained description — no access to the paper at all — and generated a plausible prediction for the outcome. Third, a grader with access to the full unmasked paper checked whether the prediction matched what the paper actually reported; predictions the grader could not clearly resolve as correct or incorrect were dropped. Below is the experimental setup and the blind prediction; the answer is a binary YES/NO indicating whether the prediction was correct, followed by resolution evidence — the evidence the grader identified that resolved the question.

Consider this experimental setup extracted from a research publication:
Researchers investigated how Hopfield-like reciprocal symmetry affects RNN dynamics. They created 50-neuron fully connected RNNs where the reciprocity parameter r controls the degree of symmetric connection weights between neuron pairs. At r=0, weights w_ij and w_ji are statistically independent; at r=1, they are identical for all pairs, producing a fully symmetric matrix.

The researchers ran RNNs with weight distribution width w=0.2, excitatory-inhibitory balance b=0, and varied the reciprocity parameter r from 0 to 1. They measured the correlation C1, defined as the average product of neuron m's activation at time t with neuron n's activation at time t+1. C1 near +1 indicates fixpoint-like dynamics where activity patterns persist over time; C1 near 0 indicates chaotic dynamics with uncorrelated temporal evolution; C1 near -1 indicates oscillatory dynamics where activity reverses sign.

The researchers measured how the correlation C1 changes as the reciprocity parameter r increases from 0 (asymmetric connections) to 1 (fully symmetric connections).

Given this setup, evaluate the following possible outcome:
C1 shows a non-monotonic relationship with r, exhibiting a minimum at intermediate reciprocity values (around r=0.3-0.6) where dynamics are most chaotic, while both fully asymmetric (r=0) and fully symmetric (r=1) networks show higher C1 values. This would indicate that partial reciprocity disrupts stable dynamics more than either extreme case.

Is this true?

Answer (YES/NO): NO